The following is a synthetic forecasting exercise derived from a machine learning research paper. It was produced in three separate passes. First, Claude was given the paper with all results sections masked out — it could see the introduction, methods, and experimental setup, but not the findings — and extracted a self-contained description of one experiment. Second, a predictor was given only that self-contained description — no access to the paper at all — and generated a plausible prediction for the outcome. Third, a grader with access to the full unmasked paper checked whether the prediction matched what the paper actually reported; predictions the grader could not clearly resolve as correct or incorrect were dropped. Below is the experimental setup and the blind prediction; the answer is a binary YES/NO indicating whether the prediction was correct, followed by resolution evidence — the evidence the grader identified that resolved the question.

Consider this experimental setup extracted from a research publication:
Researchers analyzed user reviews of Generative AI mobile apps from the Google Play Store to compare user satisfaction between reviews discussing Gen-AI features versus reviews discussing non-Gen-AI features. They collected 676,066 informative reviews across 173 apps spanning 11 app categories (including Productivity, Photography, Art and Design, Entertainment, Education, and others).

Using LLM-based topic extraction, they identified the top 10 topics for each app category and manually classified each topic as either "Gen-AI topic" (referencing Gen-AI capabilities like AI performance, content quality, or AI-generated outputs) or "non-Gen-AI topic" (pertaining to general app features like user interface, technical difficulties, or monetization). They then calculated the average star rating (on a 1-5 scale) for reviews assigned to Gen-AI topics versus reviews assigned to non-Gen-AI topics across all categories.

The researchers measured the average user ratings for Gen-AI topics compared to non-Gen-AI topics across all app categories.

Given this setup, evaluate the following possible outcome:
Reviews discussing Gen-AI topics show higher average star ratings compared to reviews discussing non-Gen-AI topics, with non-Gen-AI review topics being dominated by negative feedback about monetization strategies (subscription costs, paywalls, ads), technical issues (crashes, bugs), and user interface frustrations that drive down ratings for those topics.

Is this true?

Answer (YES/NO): NO